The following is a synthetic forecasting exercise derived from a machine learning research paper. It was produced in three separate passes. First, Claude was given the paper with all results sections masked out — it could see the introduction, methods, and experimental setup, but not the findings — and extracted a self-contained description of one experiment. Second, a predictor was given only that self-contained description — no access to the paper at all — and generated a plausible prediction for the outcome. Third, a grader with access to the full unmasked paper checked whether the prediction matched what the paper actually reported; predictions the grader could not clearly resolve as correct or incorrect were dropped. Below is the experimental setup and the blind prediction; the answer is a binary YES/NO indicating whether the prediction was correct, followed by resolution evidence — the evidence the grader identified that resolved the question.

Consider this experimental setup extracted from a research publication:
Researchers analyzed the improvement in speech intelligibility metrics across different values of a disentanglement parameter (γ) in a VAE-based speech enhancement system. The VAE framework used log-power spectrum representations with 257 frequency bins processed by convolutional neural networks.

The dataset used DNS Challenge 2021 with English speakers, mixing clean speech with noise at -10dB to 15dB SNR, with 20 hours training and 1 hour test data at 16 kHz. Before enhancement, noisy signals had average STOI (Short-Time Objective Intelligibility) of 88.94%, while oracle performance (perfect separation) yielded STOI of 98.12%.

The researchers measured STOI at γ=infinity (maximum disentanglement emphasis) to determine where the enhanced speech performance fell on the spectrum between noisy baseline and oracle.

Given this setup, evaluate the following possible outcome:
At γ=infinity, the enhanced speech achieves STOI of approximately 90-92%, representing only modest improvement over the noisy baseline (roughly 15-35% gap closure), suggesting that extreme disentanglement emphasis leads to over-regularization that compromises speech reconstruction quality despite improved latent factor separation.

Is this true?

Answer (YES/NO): NO